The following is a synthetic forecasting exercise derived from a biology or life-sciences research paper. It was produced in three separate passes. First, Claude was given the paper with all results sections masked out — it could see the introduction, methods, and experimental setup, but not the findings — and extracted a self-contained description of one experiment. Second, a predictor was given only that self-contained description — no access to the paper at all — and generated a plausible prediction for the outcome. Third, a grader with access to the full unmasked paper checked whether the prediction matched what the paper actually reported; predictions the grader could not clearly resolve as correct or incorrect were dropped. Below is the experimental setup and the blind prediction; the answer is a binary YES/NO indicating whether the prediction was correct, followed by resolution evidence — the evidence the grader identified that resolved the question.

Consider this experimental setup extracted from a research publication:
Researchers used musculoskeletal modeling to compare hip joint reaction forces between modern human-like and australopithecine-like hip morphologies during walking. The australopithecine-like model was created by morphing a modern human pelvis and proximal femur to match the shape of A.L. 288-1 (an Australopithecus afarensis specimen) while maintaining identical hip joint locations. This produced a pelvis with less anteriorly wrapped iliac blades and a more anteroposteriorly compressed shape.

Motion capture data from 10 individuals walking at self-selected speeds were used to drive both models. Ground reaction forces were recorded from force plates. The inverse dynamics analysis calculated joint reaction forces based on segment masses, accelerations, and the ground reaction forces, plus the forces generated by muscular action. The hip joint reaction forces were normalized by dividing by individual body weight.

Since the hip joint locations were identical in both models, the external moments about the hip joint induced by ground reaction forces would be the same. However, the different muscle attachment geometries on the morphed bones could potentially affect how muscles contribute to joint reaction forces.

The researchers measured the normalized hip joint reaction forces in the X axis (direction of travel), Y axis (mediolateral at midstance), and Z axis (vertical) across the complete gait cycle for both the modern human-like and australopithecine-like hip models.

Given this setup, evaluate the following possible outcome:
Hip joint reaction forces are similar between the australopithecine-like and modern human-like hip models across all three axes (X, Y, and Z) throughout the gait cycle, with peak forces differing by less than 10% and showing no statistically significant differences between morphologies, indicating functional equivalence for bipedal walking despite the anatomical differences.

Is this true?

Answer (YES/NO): NO